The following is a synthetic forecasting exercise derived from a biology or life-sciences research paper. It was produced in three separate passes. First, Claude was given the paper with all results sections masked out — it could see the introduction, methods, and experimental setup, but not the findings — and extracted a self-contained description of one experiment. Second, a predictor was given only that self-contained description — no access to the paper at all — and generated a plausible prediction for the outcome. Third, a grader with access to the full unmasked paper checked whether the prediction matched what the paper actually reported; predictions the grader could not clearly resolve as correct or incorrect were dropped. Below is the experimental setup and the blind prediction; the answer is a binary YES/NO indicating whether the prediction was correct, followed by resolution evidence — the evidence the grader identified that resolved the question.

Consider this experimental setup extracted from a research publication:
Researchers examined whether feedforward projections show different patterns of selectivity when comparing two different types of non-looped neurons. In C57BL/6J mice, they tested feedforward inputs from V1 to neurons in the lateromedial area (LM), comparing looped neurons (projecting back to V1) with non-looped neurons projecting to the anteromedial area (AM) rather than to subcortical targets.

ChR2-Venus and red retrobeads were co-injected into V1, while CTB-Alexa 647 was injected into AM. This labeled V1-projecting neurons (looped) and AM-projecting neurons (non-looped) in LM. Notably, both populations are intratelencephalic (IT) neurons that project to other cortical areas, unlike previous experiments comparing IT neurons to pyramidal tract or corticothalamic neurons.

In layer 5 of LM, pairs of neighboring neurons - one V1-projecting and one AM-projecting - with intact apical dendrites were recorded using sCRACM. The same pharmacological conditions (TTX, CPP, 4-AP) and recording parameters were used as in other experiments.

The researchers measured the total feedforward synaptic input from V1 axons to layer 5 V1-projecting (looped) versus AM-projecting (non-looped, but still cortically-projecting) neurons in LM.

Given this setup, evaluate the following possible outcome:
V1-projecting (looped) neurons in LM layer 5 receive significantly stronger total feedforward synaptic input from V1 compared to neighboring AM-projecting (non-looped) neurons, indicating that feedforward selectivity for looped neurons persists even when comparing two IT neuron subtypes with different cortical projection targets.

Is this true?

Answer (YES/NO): NO